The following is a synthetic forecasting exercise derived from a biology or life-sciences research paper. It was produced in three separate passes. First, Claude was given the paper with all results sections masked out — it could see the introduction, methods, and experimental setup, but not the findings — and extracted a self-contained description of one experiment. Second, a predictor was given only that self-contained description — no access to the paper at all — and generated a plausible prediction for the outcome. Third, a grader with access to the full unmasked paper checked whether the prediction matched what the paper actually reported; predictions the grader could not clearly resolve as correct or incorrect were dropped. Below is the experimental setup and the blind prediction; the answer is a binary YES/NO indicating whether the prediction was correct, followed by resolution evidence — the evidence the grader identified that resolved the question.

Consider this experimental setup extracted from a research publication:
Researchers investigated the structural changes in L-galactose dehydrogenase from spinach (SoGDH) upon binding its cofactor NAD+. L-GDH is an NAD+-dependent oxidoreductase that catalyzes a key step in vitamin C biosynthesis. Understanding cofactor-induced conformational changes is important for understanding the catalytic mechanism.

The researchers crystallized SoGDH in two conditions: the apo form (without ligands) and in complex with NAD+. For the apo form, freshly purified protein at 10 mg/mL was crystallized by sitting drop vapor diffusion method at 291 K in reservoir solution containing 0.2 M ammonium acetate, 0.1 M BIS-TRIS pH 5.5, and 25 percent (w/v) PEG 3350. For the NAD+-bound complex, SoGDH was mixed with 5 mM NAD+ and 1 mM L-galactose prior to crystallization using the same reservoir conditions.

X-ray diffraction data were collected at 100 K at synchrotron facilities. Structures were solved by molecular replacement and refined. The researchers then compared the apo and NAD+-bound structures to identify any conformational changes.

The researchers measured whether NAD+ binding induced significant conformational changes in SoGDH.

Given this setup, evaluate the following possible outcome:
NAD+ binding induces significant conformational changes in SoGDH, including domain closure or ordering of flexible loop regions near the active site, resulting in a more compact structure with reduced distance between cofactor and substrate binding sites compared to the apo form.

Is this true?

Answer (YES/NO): YES